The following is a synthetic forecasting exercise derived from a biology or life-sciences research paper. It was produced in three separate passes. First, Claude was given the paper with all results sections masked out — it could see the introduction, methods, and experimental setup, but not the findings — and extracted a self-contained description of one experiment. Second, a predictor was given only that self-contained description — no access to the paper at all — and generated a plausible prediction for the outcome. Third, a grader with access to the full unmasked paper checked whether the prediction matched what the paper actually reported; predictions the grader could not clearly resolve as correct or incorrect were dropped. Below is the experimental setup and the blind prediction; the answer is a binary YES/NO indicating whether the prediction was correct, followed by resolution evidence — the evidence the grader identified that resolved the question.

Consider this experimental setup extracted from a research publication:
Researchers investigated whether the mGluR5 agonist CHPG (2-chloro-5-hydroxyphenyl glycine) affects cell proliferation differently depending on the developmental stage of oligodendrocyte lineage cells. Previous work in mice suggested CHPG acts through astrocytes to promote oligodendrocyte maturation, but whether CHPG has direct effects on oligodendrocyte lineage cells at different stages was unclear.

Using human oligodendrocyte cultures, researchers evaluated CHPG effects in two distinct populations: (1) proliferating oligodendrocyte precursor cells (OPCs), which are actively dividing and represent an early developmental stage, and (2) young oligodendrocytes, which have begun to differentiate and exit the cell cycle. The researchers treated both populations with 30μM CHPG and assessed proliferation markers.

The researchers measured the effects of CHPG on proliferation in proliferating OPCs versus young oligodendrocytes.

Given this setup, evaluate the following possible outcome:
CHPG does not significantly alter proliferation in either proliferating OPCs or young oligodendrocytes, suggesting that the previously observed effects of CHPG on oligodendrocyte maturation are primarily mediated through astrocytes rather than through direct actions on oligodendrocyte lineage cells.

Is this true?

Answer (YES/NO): NO